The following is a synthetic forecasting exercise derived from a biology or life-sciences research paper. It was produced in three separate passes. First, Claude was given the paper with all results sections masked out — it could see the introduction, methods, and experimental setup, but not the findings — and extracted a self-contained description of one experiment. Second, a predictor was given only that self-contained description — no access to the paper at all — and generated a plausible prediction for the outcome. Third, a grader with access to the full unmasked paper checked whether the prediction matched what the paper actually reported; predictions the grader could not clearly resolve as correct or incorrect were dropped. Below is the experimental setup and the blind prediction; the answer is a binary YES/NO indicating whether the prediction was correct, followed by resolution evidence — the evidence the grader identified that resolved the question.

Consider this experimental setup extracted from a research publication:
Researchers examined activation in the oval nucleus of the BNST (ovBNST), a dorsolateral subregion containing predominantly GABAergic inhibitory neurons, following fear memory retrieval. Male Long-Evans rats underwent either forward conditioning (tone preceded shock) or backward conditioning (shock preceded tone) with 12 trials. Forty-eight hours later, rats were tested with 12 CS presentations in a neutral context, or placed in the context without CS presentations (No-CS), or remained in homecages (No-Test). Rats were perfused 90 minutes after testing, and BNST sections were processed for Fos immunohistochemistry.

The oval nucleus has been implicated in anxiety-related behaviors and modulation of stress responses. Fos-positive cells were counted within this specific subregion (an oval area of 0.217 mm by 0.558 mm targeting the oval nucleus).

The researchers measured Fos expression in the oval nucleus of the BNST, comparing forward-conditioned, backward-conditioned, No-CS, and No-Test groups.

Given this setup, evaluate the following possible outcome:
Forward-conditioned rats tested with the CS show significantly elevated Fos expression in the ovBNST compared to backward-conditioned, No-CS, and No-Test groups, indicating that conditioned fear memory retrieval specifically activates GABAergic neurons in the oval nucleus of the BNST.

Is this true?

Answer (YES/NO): NO